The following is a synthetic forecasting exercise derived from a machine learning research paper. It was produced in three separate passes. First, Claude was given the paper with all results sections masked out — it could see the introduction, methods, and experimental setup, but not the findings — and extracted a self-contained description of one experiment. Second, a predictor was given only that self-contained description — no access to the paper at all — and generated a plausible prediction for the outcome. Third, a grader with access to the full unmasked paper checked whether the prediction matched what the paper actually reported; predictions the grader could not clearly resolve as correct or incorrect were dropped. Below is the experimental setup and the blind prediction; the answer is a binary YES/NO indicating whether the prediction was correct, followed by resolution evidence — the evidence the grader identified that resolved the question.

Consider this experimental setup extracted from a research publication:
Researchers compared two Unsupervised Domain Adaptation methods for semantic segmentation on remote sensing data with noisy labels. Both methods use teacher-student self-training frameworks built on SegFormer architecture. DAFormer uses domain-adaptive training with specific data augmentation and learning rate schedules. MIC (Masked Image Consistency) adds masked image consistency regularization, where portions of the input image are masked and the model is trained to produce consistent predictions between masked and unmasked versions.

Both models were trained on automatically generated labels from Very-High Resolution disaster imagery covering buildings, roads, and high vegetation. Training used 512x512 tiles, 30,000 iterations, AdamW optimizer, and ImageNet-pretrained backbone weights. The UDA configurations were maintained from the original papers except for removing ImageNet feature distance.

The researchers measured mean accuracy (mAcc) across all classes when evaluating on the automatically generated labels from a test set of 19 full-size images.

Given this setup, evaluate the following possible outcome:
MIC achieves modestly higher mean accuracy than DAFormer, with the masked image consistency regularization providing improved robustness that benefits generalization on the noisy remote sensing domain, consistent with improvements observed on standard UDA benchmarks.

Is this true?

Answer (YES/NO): NO